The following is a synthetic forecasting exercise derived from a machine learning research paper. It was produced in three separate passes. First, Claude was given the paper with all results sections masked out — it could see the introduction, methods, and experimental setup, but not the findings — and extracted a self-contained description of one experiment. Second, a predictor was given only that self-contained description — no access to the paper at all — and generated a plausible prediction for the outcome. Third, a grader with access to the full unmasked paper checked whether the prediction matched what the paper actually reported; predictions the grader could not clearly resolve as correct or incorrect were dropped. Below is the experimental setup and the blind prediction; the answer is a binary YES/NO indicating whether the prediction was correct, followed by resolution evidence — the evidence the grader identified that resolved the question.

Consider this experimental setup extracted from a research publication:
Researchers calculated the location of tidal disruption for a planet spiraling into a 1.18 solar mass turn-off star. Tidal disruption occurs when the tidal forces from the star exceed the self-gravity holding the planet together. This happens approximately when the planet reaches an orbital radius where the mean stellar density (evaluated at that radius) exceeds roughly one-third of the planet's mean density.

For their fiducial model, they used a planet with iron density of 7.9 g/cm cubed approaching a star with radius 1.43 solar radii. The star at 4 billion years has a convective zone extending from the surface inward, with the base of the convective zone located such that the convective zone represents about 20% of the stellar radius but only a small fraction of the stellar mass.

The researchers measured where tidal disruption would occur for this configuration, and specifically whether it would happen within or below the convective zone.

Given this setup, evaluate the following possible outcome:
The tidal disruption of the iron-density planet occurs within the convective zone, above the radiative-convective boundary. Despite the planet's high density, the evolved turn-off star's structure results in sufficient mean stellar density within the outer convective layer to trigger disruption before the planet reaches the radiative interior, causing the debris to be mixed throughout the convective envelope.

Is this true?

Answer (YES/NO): YES